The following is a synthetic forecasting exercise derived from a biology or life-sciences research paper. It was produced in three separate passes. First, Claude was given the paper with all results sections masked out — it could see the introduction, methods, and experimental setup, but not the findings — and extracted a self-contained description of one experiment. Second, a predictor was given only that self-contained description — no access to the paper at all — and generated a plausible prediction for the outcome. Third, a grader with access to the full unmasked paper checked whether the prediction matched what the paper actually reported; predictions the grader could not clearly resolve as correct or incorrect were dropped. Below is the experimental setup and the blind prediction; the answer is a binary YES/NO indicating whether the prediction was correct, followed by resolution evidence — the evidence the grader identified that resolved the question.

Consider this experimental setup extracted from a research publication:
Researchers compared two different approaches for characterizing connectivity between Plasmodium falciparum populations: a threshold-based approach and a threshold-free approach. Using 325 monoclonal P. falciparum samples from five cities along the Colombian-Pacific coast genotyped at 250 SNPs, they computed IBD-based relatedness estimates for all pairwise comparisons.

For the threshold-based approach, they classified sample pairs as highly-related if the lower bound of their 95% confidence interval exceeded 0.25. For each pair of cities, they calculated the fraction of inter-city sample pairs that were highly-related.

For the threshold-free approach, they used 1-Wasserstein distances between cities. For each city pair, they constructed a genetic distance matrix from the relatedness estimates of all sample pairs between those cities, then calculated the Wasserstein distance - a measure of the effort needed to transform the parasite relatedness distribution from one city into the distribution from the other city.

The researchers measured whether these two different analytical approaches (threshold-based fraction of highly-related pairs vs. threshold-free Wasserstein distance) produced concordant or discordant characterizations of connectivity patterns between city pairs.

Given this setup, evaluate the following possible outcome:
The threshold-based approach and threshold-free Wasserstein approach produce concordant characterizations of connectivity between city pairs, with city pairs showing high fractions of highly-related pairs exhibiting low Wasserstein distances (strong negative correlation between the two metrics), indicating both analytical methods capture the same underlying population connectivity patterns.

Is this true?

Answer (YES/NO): YES